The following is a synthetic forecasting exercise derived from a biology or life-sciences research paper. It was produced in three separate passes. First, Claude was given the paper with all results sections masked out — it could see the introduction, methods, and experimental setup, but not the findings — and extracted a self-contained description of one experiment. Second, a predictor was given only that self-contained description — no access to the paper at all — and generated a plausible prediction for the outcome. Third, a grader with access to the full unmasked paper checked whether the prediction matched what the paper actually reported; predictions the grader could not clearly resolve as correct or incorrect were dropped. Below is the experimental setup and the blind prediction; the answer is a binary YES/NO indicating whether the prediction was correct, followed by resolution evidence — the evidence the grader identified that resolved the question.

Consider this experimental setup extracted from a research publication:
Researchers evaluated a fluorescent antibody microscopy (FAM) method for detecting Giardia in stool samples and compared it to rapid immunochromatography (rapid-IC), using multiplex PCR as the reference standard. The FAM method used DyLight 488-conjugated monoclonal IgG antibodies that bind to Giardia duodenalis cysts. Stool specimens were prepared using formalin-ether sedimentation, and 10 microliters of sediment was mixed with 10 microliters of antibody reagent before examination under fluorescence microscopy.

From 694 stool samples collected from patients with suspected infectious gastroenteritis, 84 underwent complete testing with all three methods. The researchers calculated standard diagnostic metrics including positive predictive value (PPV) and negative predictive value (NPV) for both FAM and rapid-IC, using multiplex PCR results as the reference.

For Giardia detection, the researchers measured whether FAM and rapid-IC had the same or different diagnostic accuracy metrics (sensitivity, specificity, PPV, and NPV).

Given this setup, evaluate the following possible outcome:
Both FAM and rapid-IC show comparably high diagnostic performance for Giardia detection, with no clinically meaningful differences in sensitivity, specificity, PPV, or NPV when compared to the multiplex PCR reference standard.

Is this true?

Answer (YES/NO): YES